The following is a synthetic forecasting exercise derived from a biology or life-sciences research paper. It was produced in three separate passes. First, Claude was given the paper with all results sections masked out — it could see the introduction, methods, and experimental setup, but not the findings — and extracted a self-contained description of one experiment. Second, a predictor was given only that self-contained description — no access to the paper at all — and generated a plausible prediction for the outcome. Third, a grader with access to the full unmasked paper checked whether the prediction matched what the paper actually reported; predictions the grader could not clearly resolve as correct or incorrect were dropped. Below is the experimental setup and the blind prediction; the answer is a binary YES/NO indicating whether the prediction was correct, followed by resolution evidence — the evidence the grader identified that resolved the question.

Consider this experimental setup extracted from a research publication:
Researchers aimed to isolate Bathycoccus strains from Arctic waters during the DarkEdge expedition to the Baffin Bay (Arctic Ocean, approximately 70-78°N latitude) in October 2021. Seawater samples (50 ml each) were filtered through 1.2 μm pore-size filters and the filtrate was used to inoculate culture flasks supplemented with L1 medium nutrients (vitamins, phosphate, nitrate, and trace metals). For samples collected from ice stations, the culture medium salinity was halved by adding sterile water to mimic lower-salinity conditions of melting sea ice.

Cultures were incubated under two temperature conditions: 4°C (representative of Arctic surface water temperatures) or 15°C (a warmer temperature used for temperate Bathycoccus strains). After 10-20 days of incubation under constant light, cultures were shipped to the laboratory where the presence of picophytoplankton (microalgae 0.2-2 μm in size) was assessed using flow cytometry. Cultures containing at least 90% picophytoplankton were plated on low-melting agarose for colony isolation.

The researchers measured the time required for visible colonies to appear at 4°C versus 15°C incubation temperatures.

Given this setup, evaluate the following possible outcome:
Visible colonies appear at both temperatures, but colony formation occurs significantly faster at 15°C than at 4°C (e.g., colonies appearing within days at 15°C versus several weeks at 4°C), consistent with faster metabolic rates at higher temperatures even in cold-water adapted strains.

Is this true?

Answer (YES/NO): YES